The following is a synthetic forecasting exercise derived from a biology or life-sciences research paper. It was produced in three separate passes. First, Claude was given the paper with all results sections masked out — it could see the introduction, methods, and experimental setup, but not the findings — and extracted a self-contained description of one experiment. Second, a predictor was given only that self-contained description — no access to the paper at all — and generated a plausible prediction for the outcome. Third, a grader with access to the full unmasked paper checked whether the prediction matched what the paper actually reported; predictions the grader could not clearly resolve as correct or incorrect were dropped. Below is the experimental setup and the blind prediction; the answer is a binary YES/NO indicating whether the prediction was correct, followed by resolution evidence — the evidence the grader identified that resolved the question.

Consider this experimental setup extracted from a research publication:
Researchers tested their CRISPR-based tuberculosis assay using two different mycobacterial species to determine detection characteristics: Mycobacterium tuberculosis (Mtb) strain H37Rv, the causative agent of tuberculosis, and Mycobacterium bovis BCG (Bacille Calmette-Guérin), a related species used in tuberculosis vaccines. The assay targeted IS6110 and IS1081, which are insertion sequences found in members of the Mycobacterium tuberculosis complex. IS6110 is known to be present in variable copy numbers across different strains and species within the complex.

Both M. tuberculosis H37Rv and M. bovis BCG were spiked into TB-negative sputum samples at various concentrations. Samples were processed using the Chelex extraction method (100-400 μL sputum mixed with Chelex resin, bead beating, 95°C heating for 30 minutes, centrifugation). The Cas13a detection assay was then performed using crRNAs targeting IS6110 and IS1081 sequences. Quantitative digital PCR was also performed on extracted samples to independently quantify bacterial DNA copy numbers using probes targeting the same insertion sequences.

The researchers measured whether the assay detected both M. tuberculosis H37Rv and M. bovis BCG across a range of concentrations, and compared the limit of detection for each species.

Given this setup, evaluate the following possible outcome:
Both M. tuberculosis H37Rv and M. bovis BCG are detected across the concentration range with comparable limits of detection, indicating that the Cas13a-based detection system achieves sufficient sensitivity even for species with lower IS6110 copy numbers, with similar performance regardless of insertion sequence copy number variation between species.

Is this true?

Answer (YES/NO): YES